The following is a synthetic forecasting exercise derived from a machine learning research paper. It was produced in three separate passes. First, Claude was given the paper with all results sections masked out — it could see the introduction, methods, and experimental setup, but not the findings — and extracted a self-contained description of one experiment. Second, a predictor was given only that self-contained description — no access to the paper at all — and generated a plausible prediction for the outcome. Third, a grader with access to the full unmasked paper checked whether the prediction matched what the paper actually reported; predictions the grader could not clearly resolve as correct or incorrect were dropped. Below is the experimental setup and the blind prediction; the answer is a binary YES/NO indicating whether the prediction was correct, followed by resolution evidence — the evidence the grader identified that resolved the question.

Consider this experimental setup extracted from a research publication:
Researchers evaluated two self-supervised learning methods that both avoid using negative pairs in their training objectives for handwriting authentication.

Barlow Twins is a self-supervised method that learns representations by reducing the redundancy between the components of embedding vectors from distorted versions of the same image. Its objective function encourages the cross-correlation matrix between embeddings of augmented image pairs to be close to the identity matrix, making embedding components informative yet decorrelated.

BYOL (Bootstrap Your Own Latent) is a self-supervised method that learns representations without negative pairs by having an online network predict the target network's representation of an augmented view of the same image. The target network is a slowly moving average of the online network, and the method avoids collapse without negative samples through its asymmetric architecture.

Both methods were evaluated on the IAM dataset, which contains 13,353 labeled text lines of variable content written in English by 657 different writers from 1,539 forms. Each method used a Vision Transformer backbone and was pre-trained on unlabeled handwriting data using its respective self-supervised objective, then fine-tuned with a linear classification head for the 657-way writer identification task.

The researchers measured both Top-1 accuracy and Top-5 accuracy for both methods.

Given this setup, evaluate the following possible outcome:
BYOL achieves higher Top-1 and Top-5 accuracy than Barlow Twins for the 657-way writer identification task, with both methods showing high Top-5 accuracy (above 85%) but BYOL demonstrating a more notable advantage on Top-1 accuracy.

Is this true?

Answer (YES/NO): NO